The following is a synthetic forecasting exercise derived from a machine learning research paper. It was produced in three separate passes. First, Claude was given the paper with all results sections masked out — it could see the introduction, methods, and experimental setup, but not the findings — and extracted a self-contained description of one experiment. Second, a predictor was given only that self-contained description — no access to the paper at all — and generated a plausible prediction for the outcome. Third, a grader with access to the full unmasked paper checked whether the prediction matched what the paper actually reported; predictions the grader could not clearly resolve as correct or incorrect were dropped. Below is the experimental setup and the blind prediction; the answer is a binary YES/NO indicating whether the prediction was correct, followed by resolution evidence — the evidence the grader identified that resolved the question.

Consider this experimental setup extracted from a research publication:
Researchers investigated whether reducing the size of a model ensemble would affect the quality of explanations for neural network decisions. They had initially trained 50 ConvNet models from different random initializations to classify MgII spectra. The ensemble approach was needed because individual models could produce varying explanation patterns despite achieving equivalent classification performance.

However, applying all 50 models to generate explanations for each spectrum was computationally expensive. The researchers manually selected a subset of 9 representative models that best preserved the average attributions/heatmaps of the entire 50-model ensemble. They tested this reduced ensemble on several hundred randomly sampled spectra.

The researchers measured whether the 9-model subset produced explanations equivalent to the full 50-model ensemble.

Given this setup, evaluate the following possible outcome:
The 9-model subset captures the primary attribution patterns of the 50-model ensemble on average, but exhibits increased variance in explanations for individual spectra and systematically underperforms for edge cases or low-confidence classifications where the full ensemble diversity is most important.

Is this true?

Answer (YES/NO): NO